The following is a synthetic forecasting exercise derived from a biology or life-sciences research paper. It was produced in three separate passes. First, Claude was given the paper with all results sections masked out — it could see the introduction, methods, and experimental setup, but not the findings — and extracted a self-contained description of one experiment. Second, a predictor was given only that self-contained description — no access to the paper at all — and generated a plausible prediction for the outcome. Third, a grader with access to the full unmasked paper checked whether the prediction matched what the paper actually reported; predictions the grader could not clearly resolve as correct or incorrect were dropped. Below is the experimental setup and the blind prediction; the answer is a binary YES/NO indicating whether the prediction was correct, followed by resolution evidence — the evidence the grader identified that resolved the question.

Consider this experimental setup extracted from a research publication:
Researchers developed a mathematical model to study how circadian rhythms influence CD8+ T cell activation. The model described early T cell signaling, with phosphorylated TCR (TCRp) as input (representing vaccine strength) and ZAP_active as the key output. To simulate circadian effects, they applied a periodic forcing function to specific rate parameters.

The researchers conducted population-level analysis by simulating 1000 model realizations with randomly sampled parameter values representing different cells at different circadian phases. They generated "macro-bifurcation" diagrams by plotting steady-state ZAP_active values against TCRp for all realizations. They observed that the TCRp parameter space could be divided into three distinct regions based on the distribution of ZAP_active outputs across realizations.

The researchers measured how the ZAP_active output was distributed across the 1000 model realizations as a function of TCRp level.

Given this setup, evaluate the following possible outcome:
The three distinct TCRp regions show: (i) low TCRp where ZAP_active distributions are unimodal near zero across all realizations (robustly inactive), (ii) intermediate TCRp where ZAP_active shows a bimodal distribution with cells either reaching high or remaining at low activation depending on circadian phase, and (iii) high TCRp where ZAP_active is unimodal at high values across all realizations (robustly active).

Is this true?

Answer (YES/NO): YES